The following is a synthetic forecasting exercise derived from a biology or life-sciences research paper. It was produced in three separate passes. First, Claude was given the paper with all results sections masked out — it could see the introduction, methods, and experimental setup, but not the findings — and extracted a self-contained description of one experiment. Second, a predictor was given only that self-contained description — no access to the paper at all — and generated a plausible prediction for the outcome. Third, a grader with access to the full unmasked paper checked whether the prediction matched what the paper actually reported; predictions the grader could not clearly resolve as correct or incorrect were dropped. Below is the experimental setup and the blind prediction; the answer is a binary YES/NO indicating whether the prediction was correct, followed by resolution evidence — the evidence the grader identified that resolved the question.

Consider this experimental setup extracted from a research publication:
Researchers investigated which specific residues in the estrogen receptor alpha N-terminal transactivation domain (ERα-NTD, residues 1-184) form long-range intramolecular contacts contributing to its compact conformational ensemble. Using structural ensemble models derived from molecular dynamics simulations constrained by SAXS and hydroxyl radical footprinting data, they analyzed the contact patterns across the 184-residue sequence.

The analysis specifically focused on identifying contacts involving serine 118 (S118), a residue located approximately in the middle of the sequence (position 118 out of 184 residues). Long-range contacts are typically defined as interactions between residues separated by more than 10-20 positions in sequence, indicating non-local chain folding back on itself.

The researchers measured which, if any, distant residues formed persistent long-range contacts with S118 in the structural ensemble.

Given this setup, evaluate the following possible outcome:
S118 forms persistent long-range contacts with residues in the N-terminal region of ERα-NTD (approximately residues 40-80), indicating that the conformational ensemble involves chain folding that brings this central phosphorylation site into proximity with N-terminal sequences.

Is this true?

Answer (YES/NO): NO